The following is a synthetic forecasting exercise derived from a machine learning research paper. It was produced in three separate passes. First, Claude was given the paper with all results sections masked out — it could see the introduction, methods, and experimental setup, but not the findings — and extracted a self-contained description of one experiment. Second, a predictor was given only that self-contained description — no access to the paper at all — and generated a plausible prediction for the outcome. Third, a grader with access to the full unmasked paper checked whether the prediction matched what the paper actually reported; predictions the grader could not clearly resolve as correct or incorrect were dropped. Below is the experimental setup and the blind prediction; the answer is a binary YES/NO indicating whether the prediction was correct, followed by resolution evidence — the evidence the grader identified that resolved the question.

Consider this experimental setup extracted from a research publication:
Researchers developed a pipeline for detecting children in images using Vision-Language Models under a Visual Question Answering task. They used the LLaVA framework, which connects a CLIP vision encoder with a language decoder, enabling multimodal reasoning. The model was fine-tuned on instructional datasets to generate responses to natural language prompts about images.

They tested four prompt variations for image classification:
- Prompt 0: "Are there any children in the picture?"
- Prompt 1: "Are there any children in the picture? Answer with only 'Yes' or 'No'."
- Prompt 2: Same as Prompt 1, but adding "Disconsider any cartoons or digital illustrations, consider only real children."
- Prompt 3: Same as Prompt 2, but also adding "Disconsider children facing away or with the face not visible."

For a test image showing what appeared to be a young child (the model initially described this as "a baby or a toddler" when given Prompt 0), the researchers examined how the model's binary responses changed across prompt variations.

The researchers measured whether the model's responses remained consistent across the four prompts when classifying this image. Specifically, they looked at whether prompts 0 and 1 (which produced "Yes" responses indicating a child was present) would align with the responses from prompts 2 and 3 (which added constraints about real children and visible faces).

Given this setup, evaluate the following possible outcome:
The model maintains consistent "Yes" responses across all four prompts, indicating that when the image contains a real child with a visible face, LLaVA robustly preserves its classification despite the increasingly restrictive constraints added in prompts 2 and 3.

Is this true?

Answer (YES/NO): NO